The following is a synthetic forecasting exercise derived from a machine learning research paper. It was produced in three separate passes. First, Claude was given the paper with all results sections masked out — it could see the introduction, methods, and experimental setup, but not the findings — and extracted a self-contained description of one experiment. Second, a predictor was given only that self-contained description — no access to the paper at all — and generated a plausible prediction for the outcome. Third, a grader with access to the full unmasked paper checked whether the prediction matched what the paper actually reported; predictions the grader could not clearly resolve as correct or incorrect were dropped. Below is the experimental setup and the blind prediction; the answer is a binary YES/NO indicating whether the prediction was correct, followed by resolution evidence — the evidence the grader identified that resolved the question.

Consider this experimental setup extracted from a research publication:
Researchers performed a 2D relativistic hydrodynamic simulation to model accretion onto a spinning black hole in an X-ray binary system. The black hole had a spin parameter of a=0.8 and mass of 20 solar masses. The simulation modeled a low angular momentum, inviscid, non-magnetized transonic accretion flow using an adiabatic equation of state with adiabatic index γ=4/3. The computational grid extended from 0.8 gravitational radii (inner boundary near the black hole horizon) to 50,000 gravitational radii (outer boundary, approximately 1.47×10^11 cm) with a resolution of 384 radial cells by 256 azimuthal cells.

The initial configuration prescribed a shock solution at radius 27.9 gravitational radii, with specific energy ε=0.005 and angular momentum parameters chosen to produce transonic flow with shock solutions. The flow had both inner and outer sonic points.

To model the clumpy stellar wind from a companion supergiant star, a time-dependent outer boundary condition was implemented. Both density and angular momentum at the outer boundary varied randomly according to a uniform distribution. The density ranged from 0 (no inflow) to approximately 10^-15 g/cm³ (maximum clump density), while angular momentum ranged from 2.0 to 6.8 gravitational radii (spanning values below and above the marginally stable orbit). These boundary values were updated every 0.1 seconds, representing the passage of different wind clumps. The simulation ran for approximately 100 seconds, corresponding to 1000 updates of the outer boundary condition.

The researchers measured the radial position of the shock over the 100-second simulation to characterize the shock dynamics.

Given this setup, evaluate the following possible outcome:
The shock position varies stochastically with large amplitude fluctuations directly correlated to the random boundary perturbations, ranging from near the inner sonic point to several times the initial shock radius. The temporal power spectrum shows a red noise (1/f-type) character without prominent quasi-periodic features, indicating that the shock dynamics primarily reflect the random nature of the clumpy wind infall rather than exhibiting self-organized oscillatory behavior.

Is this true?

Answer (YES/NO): NO